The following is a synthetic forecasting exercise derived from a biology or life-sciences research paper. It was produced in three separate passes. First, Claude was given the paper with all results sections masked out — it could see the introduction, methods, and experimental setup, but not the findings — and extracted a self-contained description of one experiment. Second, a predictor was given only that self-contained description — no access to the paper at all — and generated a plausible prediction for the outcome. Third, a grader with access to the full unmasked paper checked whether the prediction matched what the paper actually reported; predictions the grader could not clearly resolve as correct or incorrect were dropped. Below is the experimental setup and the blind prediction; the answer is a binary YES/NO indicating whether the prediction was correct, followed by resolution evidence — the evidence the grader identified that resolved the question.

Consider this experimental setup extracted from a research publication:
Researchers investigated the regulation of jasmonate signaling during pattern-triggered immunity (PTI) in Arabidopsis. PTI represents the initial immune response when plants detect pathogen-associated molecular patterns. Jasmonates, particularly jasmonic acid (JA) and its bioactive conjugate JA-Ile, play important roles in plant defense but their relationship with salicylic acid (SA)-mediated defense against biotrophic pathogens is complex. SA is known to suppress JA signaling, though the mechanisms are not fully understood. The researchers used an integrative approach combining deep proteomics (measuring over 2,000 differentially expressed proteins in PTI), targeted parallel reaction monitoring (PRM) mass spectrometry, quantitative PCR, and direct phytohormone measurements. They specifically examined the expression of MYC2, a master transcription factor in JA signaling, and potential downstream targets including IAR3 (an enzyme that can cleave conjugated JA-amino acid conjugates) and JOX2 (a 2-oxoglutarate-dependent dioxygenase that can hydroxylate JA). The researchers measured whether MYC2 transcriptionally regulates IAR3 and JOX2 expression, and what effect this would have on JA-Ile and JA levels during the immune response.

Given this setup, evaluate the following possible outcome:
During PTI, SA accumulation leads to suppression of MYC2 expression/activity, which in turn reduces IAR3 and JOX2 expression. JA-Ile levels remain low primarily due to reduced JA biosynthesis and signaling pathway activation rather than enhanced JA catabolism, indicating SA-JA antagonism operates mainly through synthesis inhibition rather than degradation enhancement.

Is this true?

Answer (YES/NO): NO